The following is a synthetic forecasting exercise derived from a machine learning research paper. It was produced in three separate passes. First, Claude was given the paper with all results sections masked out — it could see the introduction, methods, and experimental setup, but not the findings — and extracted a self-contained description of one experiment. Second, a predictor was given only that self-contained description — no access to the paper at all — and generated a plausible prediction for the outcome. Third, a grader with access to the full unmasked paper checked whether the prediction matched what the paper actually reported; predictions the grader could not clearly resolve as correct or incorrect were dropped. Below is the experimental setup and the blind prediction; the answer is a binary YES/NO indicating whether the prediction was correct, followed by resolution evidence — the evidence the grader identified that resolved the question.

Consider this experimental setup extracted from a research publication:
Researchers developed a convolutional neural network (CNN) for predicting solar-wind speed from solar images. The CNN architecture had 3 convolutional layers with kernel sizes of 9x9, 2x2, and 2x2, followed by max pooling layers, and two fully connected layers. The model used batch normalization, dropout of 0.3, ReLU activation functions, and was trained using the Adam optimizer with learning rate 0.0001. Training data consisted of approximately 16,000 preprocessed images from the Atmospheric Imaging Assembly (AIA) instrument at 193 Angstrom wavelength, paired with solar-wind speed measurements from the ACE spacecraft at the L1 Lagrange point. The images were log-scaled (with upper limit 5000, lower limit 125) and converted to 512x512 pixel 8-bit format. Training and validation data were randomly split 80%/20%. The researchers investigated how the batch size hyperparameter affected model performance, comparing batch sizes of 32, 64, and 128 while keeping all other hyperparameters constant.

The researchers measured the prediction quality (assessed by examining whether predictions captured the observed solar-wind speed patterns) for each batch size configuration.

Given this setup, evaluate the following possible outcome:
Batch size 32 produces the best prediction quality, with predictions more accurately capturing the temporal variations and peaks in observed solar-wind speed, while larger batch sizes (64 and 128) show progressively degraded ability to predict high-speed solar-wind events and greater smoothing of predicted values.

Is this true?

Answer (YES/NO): NO